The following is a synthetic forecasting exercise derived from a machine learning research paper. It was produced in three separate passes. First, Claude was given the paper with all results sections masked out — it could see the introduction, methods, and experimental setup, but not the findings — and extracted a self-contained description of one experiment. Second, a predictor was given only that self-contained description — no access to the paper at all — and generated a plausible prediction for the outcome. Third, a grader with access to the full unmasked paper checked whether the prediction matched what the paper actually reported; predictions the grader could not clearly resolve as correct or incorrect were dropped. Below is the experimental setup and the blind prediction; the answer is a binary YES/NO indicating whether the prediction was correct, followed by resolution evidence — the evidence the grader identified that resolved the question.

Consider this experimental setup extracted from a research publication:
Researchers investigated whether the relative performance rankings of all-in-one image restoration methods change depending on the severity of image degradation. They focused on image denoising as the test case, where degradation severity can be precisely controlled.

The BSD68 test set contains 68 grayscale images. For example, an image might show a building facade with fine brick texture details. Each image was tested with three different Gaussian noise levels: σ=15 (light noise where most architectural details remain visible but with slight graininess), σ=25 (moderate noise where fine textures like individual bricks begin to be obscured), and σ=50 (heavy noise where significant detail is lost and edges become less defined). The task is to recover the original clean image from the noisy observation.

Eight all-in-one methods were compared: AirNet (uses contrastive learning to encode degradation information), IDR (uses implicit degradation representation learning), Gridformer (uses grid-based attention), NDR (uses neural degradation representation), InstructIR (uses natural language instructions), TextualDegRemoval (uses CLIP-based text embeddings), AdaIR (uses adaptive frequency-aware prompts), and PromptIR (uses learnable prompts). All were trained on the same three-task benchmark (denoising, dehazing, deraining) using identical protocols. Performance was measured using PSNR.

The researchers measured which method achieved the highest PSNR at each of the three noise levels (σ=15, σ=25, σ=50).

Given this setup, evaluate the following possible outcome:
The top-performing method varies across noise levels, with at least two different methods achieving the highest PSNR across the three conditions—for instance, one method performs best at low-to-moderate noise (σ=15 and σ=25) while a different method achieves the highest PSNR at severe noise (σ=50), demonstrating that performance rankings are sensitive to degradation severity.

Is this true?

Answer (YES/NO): NO